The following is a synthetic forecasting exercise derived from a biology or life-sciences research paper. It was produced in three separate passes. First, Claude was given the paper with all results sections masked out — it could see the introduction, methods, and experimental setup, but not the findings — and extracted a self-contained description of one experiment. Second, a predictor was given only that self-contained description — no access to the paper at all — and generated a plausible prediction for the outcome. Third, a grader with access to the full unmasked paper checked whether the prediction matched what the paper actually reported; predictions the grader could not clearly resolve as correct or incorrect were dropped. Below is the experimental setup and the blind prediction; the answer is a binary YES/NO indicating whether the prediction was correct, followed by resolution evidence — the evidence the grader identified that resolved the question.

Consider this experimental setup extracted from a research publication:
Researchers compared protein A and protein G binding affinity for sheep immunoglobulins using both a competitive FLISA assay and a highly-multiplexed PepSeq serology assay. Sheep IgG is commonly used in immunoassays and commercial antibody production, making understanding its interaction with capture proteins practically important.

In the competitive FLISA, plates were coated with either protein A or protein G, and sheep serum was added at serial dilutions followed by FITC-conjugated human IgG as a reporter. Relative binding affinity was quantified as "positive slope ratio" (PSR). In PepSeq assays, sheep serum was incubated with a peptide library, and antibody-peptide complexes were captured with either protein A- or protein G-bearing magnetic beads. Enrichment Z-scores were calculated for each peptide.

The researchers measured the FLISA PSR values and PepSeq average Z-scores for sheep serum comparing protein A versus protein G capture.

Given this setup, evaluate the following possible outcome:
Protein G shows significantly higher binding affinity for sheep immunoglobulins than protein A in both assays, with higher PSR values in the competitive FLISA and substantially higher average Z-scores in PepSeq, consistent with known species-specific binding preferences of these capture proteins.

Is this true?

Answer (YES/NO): YES